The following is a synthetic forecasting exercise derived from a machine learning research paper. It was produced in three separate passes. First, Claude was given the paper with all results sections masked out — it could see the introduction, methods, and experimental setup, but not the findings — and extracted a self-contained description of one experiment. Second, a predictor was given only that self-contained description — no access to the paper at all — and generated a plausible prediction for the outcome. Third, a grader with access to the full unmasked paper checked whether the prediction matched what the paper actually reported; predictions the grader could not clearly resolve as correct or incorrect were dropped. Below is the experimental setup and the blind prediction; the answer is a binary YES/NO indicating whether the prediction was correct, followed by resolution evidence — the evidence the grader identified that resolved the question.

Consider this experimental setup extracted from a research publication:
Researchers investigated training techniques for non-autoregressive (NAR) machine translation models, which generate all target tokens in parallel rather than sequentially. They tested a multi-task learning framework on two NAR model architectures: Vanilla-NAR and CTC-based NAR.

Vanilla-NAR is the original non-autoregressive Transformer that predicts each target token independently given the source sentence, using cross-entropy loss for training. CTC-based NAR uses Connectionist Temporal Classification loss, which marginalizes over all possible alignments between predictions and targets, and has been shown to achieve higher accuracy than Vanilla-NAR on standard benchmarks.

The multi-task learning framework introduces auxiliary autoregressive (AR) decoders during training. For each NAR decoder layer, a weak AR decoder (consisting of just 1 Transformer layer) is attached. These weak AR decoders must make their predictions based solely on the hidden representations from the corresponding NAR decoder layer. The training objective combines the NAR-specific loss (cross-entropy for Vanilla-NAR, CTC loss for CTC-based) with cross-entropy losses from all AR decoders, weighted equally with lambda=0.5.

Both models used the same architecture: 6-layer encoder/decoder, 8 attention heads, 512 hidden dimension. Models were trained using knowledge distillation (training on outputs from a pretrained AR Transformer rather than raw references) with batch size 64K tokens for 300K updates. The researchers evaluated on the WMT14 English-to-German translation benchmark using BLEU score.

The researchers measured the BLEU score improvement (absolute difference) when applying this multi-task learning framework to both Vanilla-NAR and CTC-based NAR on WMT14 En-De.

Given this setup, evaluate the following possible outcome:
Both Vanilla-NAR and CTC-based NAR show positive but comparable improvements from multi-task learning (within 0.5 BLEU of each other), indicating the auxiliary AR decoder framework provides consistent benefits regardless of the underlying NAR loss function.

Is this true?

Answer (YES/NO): NO